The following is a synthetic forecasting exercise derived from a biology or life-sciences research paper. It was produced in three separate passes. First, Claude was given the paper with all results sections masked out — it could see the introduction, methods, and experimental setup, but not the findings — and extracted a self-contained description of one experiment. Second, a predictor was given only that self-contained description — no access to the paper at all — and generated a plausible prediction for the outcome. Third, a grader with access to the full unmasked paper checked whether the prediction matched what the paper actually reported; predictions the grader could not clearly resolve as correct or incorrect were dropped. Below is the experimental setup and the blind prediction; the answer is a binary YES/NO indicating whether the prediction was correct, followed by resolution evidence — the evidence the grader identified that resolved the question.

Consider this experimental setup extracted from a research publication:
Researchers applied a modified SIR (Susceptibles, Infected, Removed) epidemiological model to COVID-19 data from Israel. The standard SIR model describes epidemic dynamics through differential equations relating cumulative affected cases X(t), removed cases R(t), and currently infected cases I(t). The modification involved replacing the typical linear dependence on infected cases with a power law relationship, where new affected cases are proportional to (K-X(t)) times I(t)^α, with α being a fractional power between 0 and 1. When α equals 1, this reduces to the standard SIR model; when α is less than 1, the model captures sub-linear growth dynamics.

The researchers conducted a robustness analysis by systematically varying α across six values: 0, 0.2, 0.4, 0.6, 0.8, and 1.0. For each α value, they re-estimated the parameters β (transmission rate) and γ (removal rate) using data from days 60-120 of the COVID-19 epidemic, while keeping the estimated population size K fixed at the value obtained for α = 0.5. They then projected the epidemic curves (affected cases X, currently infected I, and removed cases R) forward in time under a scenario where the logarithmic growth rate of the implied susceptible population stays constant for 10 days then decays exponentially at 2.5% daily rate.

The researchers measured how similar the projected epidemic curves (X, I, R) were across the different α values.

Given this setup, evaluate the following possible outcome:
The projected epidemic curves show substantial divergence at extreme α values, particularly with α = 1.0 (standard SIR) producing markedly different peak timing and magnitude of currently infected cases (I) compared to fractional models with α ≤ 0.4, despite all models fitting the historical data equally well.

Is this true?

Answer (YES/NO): NO